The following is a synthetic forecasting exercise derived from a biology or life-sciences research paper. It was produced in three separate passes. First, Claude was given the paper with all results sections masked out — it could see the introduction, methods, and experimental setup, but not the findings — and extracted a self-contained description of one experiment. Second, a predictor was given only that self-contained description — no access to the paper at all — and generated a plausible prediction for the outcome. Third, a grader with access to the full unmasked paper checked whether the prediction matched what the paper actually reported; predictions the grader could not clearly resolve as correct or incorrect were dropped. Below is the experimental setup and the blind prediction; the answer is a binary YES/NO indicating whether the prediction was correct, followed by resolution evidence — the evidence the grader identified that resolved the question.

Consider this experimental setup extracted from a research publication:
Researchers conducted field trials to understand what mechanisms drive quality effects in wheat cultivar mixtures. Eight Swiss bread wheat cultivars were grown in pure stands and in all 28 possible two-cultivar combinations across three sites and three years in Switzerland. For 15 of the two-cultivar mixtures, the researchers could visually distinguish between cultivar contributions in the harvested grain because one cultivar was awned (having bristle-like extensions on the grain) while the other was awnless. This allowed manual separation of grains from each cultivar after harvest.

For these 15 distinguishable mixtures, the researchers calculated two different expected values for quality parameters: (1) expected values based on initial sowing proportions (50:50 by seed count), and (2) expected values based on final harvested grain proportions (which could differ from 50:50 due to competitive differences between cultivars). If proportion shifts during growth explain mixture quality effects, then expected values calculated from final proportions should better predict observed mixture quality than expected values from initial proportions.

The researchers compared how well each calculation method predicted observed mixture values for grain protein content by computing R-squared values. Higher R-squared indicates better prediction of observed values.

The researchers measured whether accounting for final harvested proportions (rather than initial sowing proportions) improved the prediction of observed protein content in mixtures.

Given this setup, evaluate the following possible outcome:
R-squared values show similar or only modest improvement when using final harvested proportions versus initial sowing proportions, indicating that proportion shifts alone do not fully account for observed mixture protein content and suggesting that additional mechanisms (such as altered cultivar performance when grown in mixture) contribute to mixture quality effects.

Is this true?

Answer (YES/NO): YES